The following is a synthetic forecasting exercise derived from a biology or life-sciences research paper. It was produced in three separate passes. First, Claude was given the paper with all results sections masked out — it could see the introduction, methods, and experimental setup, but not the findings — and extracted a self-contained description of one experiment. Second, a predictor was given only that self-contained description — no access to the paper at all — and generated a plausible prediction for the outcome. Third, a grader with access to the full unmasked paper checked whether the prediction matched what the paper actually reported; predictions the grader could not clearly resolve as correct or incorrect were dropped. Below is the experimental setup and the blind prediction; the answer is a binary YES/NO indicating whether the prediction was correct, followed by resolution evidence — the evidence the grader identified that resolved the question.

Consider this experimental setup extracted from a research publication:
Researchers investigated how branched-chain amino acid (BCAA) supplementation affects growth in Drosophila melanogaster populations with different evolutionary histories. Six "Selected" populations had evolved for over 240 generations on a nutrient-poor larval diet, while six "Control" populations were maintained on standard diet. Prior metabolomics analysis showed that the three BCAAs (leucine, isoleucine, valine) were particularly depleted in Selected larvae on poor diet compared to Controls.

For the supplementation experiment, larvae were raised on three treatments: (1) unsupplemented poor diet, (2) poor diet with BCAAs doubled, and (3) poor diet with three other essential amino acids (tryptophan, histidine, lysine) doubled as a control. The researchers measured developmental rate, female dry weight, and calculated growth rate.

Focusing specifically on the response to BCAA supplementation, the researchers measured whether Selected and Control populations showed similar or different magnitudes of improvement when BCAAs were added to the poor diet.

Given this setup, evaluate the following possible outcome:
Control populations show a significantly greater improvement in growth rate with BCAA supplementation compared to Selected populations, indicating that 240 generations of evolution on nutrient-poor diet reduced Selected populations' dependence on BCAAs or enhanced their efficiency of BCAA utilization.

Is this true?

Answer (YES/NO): NO